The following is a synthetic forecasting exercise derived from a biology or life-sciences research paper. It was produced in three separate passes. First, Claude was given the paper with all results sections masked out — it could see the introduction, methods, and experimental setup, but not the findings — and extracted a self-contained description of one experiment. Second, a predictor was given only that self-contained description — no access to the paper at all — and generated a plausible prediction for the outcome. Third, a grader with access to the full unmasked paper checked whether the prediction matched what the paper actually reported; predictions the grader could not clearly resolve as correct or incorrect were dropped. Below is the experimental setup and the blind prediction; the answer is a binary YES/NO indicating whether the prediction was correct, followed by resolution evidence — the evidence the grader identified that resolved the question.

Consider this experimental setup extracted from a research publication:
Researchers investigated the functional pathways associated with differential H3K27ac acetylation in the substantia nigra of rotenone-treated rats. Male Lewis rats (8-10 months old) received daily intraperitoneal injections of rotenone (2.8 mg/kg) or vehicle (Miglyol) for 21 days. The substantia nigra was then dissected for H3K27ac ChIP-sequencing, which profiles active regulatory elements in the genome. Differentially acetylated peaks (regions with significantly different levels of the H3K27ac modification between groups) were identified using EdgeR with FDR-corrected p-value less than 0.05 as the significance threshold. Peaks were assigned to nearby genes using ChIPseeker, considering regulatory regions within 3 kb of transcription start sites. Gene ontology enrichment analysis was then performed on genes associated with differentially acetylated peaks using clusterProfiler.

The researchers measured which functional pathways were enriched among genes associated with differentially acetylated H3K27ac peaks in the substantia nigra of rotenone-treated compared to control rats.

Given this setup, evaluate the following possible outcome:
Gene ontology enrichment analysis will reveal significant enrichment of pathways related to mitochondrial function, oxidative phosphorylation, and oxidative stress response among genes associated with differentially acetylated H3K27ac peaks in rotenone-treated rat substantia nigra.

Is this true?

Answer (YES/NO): NO